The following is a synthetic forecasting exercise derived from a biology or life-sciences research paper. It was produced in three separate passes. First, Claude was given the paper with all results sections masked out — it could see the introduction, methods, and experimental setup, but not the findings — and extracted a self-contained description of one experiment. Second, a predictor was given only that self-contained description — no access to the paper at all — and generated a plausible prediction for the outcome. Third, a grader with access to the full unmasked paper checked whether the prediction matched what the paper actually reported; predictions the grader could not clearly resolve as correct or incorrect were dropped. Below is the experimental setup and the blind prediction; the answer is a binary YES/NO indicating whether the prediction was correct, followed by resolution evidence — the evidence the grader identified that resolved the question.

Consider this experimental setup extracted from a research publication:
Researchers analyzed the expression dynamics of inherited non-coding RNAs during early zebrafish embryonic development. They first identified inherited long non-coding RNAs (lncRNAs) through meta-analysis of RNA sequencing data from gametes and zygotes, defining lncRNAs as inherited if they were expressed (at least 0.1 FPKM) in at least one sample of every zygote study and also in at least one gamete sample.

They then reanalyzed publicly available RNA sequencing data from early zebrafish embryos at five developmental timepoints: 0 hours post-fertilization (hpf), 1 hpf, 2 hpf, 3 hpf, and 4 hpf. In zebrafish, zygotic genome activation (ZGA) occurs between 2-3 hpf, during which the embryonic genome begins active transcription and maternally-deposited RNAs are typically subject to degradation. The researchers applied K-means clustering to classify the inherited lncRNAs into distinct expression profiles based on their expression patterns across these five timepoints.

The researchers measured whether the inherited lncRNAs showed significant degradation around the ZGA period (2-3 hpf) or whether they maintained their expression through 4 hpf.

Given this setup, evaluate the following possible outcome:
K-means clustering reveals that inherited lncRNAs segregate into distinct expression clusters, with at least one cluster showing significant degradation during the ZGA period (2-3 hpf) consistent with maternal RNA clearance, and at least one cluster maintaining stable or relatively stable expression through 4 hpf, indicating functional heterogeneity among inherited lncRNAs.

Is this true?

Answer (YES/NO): YES